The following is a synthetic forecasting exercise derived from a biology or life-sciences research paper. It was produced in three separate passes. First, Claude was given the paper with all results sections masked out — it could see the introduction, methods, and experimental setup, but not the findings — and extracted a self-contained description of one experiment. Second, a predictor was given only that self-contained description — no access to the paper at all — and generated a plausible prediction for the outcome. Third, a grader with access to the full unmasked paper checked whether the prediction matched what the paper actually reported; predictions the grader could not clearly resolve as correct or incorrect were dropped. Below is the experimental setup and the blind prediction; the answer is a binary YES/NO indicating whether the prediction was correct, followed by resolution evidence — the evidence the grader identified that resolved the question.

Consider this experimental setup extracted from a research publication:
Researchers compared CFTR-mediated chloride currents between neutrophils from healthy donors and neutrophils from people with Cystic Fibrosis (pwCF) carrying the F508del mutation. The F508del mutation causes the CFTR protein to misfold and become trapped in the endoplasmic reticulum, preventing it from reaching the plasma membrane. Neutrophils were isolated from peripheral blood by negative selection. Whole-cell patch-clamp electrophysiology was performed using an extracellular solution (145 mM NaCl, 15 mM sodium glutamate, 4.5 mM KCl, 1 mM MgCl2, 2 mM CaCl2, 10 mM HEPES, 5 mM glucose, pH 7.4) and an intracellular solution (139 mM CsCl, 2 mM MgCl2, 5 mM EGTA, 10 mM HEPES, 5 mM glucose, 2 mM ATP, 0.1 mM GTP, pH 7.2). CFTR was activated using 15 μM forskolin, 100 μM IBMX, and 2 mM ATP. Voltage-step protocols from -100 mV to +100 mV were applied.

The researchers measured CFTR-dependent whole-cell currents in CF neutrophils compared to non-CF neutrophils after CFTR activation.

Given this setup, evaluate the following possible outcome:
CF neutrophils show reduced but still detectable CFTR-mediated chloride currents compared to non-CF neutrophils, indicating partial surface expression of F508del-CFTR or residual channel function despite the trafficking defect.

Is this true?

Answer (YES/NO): NO